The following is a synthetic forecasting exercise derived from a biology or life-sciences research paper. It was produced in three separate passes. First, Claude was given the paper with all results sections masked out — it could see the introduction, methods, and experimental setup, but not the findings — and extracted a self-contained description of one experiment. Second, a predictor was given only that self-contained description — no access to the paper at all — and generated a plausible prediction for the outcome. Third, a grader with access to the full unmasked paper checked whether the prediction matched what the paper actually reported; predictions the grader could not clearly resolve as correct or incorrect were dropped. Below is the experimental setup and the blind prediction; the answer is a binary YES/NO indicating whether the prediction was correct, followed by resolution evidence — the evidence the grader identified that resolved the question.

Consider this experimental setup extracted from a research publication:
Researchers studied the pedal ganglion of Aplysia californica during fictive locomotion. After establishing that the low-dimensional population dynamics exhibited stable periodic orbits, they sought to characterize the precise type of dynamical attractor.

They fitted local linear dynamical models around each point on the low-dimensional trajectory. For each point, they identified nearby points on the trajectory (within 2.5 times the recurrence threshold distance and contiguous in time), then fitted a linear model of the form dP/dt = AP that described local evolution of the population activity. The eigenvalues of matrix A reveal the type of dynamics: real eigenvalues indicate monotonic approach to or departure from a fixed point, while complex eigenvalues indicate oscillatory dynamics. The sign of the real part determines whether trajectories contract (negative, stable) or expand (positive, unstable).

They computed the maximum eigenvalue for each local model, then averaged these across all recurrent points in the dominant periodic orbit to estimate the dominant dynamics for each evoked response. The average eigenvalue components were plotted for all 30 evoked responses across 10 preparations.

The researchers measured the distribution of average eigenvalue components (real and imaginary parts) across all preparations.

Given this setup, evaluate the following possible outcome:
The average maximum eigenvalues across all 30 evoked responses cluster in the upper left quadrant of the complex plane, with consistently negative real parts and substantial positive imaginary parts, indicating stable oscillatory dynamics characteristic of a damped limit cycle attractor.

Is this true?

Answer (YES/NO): NO